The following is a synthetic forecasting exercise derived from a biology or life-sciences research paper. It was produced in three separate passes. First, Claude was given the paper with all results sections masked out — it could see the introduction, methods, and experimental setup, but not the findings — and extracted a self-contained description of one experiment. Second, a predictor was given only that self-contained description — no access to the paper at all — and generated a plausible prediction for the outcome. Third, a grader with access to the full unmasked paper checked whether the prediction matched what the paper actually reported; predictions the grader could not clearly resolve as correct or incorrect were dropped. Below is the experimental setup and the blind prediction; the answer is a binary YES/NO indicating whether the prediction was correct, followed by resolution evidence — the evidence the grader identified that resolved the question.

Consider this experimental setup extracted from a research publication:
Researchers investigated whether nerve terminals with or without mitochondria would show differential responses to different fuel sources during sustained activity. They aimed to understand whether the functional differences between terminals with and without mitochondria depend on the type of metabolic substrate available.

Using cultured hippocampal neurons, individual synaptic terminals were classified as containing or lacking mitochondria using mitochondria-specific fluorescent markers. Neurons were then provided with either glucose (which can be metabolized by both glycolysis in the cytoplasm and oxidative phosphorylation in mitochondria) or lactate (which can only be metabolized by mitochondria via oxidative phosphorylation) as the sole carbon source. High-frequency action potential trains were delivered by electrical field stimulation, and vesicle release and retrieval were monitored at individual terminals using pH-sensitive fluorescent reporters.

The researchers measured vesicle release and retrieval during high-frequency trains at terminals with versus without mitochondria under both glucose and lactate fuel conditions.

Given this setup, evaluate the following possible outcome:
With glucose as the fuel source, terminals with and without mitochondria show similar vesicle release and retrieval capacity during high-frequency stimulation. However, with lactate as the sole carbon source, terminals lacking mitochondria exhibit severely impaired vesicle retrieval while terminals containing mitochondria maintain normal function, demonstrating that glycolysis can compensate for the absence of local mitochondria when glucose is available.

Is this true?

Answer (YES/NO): NO